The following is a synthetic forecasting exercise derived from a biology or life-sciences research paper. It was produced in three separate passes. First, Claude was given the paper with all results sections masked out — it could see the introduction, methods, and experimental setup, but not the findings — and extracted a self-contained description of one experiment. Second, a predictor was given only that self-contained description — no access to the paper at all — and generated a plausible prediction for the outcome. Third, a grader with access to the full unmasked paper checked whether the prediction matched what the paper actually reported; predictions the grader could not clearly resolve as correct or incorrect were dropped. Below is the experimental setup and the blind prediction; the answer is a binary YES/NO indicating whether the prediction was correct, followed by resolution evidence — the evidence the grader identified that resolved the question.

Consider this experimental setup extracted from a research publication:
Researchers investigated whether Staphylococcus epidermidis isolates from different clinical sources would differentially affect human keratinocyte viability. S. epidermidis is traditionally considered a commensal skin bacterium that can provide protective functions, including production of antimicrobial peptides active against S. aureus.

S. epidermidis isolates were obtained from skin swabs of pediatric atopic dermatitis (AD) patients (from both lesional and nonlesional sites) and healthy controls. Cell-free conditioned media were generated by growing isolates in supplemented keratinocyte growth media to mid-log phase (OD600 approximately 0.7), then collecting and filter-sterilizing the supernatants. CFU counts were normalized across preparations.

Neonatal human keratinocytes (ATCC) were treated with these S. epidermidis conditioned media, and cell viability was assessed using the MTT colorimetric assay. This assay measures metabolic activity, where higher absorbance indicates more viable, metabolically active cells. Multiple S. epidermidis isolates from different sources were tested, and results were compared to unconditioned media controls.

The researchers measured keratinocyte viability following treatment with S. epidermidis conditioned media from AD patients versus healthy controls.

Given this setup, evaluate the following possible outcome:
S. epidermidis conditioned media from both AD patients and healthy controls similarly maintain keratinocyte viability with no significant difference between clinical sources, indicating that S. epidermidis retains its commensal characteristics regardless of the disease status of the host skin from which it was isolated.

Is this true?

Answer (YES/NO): YES